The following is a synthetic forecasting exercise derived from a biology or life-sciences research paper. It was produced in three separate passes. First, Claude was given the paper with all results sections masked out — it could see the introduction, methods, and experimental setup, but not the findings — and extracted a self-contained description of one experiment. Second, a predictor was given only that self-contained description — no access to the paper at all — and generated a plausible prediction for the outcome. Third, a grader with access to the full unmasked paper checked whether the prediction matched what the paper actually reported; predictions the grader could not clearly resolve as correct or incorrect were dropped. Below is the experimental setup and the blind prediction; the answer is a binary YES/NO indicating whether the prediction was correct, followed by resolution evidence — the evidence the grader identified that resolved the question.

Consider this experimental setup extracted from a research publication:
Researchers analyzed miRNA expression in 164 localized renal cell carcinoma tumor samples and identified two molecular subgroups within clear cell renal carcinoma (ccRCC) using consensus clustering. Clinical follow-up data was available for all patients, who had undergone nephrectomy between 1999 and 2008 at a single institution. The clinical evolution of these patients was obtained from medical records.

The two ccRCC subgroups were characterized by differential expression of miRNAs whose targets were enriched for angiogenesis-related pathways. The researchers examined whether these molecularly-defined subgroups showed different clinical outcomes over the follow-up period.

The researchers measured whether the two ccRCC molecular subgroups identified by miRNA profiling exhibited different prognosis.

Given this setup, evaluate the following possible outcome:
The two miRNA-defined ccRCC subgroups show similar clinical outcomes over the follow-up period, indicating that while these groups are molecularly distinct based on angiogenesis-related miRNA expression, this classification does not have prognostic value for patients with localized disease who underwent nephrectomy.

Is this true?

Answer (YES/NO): NO